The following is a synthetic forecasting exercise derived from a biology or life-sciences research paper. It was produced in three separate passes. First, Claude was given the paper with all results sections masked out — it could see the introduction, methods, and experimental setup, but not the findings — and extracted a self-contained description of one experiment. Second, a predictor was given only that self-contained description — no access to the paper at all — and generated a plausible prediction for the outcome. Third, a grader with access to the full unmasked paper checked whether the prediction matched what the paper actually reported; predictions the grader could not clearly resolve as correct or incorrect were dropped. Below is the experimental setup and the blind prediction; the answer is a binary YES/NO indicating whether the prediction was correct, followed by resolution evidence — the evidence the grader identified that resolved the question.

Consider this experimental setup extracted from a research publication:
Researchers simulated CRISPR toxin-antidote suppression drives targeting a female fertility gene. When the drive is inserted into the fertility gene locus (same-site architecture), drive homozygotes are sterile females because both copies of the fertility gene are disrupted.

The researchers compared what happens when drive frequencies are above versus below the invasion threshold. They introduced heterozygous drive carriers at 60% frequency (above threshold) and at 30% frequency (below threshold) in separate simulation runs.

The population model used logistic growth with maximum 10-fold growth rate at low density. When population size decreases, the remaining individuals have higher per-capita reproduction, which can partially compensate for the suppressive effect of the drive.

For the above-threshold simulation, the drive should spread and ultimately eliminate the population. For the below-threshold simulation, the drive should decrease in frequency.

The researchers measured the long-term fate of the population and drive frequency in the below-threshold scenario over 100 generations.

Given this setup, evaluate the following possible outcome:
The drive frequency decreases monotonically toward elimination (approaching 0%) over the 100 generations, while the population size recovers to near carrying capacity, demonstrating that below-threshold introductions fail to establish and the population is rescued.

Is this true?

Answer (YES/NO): YES